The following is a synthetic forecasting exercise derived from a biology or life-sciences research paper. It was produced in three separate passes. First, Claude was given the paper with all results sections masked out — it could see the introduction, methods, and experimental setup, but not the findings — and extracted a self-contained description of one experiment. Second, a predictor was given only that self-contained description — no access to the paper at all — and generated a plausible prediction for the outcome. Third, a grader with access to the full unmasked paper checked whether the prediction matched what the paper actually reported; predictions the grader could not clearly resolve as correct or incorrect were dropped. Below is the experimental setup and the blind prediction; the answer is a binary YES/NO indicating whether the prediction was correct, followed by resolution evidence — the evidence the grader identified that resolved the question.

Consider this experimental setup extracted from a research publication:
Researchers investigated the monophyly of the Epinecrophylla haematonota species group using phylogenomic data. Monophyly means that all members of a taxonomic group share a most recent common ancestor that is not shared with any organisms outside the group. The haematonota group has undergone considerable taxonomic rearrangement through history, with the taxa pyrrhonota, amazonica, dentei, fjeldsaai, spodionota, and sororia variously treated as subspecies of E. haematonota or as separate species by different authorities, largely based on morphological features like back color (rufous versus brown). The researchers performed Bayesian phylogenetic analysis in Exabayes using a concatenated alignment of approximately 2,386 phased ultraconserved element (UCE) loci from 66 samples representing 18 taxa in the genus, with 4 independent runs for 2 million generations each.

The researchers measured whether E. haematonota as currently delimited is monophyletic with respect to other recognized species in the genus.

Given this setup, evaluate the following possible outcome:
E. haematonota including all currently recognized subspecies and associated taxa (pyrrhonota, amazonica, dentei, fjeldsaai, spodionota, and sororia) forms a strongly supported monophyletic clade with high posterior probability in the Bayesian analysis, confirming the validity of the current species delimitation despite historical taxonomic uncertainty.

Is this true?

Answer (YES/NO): NO